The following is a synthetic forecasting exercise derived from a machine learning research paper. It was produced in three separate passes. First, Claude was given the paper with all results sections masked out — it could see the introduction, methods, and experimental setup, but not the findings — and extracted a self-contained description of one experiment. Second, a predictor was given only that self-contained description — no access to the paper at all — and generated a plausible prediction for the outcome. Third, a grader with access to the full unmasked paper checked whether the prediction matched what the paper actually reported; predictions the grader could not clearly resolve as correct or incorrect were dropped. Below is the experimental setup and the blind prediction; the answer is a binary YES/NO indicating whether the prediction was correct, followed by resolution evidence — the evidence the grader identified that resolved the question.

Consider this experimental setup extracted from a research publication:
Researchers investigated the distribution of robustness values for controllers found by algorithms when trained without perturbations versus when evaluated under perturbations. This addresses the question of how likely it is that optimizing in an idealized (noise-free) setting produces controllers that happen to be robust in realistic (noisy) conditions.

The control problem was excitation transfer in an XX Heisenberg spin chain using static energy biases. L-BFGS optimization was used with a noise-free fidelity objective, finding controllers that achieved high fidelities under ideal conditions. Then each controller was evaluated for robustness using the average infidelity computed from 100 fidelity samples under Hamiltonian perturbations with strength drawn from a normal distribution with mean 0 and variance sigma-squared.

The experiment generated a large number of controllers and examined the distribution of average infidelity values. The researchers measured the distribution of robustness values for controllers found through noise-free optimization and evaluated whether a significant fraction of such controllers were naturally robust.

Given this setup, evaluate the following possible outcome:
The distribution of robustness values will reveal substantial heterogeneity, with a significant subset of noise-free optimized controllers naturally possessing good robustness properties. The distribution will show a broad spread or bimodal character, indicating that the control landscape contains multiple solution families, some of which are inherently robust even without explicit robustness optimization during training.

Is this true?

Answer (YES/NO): YES